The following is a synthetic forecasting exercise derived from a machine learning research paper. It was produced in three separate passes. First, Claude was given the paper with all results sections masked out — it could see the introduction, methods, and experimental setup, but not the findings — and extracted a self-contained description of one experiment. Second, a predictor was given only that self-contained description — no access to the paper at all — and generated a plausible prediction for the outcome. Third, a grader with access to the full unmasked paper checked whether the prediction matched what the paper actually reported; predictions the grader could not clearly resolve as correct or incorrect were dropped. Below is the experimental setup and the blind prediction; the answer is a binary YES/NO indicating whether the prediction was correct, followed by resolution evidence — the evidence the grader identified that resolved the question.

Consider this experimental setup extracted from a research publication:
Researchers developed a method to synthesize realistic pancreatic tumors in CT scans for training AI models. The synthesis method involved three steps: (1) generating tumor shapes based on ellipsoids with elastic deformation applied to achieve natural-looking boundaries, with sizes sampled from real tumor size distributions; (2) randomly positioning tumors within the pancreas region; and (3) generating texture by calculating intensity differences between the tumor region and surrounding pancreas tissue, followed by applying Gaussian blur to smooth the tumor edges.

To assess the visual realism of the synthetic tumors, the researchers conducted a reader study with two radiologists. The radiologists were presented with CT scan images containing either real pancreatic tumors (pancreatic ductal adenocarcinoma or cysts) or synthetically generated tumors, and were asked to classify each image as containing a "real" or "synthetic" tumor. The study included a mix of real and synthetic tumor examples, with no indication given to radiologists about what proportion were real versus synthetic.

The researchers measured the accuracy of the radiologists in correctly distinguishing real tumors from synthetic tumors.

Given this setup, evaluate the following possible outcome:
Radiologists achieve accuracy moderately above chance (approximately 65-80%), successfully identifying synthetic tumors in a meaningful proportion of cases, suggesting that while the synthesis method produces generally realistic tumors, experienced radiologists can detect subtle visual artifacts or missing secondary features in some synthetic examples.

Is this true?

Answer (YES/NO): NO